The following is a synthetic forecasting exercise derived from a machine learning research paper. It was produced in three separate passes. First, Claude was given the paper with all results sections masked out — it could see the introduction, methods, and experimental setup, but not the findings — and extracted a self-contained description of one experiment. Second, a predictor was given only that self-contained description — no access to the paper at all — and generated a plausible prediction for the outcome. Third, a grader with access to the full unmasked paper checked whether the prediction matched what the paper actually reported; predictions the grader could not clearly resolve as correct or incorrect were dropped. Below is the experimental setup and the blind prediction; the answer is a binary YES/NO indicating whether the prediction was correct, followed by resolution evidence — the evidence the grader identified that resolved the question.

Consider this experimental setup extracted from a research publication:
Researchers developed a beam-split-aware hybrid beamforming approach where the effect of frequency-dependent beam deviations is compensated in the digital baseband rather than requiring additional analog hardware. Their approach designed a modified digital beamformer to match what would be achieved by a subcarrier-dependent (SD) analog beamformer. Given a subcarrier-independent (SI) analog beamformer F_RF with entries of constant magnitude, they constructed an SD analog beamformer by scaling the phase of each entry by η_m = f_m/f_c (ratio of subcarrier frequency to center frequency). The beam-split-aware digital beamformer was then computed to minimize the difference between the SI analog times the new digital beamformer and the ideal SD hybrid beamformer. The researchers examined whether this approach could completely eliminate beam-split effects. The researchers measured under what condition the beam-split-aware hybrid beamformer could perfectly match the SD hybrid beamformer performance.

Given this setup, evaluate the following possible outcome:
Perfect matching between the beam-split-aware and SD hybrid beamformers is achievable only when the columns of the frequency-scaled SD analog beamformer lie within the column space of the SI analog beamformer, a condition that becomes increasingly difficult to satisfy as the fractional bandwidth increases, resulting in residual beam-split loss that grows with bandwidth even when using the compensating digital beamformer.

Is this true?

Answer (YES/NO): NO